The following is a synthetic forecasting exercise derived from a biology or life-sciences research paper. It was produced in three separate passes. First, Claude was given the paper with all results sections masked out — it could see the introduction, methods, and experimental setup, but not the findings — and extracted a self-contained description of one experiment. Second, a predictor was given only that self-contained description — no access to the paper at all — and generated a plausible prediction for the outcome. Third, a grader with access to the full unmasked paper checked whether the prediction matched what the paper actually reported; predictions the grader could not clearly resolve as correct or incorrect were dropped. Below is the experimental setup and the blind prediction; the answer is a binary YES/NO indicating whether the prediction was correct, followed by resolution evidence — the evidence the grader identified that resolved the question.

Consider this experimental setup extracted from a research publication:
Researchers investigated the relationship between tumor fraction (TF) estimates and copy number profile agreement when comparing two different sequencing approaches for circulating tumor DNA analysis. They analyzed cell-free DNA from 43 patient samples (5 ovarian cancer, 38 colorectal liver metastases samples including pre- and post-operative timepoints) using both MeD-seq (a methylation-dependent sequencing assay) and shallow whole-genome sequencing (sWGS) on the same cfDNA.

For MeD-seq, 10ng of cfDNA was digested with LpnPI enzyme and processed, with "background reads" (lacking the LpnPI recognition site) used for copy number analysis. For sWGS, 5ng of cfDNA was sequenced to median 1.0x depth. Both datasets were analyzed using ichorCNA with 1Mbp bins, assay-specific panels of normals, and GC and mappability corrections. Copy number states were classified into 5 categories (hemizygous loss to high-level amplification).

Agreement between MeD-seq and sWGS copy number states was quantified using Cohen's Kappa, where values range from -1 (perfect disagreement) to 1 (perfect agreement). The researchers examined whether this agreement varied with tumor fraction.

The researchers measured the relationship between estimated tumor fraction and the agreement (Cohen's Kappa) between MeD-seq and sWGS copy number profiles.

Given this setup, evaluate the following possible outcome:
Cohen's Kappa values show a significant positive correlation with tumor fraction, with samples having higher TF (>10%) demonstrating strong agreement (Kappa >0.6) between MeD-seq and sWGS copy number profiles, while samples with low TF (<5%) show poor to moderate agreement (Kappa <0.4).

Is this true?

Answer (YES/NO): NO